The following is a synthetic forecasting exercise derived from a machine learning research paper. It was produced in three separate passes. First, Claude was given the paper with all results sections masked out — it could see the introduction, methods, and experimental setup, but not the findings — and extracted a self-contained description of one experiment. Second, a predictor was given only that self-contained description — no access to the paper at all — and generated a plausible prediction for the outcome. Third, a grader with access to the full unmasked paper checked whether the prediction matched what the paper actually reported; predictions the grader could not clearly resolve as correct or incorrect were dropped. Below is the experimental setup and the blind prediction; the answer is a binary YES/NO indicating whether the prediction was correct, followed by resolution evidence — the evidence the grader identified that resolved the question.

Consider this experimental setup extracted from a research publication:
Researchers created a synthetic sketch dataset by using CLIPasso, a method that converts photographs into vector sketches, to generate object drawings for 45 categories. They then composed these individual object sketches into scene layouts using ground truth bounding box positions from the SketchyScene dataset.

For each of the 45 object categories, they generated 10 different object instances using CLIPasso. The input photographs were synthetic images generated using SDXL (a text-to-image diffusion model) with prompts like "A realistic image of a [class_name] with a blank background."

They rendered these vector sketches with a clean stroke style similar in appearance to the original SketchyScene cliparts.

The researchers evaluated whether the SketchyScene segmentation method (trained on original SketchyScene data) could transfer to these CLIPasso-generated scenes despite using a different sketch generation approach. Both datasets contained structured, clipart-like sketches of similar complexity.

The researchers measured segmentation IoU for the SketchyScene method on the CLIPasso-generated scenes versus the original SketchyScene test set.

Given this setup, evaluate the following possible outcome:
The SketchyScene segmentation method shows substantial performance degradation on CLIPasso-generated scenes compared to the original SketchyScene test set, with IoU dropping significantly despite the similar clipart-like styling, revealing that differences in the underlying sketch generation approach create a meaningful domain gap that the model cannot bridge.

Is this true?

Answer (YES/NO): NO